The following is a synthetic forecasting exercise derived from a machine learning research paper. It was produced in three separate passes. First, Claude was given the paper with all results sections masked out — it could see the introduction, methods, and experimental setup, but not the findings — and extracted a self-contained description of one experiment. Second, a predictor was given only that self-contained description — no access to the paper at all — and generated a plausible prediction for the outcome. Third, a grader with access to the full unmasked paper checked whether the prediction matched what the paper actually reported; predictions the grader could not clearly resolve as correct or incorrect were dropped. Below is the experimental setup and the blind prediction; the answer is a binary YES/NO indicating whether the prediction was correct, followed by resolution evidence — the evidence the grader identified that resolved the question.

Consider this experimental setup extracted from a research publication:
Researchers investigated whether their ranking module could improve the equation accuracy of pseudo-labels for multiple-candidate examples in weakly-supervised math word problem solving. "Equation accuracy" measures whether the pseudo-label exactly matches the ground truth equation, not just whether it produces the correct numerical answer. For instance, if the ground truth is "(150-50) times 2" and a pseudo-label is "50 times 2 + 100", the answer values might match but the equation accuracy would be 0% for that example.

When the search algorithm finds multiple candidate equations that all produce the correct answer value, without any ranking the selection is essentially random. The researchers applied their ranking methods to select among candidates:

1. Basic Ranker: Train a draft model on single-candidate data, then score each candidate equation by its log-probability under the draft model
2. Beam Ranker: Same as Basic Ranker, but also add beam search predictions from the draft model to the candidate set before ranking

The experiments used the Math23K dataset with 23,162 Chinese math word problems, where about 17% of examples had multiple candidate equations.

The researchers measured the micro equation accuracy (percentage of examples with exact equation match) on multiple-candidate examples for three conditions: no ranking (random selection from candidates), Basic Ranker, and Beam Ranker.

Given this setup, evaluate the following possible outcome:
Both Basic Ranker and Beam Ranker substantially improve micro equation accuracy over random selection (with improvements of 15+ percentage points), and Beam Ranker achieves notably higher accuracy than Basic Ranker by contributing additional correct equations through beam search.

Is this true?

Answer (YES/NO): NO